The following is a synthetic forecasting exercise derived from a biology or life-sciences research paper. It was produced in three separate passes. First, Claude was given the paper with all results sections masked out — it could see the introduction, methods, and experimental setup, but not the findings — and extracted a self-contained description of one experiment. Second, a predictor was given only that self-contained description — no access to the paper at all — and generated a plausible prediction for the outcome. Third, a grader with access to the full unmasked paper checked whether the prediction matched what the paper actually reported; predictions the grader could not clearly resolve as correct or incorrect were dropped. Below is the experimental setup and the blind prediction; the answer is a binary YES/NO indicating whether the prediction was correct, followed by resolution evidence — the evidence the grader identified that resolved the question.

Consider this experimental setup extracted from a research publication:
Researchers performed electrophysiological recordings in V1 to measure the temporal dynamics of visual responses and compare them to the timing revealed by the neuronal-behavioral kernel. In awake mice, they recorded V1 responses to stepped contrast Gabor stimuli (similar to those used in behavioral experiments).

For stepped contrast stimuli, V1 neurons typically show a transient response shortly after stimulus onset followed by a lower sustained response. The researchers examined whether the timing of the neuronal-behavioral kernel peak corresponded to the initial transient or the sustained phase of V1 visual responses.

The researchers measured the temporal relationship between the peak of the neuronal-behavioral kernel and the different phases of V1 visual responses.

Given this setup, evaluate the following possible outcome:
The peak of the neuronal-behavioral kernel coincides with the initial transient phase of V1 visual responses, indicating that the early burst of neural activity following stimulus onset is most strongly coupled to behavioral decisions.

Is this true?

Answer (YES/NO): YES